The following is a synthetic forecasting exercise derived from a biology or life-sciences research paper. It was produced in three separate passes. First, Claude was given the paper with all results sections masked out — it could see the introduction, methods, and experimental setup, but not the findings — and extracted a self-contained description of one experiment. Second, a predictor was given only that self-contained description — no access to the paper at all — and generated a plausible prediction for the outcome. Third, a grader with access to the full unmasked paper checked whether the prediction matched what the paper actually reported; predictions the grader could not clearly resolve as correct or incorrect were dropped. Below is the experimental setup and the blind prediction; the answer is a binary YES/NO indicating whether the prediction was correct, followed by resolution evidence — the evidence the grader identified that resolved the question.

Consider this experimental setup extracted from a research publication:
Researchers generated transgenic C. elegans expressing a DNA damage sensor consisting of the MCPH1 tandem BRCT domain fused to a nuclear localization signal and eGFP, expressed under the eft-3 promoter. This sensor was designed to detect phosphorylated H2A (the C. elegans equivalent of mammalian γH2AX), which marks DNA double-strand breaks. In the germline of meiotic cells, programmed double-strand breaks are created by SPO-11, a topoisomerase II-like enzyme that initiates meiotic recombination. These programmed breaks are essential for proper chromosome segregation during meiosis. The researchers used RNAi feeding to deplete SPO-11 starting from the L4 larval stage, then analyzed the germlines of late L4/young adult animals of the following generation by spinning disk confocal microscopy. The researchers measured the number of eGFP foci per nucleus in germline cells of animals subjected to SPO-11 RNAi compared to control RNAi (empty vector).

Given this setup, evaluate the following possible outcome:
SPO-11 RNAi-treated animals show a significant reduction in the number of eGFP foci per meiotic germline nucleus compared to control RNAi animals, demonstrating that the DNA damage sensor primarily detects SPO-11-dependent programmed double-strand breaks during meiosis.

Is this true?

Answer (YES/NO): YES